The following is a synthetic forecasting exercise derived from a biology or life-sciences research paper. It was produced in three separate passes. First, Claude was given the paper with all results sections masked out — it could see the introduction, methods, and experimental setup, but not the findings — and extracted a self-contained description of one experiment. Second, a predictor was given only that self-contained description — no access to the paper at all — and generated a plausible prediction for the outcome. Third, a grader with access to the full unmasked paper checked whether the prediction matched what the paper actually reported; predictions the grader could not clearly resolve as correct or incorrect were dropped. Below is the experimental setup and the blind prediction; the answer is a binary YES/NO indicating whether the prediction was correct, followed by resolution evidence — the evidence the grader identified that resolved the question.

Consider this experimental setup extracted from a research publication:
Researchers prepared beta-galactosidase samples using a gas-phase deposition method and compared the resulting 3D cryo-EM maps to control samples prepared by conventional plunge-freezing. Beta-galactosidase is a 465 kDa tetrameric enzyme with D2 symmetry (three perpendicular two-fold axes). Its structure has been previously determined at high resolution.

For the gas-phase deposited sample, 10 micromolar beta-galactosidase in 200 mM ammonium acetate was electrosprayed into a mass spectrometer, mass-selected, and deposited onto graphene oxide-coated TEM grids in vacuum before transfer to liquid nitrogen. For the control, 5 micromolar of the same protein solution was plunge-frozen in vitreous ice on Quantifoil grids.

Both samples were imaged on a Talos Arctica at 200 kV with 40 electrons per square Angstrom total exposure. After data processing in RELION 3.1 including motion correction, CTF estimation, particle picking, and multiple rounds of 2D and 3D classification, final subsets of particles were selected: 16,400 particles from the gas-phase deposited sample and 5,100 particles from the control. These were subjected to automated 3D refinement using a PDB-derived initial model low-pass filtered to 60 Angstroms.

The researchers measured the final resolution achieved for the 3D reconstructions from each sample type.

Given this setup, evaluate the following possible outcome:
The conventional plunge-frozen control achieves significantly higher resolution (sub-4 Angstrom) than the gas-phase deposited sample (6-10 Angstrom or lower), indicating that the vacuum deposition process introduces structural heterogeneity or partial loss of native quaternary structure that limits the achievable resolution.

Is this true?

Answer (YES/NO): NO